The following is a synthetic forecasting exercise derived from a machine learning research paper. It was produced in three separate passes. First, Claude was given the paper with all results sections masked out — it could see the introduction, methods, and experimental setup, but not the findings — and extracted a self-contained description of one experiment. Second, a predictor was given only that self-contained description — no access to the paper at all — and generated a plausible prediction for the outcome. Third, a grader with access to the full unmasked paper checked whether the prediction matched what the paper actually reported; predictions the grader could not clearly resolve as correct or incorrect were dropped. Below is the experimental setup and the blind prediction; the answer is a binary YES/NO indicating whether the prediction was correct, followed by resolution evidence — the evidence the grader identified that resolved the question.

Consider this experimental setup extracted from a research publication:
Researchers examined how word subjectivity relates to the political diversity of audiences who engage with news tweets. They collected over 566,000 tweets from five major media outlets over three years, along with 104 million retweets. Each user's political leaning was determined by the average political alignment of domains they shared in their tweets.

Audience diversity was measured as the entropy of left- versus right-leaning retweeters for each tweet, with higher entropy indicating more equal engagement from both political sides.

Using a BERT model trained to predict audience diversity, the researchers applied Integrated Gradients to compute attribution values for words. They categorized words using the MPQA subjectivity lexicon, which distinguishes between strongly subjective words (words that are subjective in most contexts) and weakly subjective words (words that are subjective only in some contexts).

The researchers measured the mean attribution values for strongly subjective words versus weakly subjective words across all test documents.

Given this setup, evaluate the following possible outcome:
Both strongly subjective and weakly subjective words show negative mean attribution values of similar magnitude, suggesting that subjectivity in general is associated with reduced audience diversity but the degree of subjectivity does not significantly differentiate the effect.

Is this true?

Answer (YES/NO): NO